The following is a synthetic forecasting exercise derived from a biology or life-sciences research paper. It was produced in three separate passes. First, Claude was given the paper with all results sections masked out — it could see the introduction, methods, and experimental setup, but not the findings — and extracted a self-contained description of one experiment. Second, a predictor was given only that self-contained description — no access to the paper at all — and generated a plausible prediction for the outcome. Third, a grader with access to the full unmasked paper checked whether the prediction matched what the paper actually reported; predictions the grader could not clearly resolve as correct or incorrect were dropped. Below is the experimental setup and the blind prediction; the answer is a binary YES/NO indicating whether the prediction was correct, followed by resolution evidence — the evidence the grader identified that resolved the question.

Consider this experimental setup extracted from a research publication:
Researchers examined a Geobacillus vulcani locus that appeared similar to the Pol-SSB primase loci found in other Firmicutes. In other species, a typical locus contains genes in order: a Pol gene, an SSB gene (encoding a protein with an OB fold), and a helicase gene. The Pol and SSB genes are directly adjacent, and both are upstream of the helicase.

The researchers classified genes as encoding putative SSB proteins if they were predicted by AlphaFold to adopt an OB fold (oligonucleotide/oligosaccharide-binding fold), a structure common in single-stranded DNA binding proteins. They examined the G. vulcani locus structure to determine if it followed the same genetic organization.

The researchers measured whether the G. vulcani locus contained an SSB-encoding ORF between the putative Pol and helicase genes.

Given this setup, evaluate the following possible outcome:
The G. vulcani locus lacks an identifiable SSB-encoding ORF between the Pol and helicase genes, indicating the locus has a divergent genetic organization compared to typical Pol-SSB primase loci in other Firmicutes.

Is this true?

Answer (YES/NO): YES